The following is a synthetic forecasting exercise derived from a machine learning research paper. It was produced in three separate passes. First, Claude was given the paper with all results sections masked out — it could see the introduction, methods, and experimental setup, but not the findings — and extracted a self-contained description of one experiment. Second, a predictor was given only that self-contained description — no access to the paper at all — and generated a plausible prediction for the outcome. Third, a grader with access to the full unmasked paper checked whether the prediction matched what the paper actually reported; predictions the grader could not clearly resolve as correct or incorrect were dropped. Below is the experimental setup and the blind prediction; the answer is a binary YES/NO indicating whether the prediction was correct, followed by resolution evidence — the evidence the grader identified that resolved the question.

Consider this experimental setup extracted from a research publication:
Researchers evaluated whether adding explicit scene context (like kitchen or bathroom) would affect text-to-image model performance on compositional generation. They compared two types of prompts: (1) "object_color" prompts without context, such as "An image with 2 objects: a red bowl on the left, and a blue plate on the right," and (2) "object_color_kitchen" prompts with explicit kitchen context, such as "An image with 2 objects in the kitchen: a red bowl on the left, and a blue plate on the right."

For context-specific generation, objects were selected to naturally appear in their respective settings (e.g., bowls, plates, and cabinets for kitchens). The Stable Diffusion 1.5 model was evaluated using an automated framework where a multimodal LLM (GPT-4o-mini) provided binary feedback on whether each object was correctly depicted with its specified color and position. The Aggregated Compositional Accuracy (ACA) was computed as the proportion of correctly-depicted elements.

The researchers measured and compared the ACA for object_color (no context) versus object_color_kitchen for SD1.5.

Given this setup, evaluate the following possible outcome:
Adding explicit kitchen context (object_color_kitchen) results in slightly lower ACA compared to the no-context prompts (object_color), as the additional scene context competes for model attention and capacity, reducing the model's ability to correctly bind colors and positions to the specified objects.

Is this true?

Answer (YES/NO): NO